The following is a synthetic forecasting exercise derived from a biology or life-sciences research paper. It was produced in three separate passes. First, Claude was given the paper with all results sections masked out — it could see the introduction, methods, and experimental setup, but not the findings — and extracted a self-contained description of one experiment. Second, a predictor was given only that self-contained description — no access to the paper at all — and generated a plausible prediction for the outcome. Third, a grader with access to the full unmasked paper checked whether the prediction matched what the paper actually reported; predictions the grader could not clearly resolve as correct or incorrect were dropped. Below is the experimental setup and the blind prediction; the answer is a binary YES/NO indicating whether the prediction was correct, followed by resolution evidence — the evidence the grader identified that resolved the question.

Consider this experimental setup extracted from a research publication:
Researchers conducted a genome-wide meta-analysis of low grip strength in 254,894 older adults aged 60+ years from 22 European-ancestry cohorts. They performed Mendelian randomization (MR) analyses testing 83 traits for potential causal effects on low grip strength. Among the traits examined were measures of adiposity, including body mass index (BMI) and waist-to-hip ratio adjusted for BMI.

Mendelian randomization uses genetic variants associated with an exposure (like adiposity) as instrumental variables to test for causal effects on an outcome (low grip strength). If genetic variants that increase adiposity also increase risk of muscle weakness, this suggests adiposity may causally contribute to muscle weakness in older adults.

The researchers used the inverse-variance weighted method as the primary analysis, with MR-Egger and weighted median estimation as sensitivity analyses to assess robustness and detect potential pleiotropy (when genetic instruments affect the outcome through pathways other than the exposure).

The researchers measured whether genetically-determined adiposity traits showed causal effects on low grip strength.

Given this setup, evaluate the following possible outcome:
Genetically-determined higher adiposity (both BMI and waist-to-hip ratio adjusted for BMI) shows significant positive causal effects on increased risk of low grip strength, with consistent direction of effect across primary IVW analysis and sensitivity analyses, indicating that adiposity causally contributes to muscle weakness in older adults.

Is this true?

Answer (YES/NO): NO